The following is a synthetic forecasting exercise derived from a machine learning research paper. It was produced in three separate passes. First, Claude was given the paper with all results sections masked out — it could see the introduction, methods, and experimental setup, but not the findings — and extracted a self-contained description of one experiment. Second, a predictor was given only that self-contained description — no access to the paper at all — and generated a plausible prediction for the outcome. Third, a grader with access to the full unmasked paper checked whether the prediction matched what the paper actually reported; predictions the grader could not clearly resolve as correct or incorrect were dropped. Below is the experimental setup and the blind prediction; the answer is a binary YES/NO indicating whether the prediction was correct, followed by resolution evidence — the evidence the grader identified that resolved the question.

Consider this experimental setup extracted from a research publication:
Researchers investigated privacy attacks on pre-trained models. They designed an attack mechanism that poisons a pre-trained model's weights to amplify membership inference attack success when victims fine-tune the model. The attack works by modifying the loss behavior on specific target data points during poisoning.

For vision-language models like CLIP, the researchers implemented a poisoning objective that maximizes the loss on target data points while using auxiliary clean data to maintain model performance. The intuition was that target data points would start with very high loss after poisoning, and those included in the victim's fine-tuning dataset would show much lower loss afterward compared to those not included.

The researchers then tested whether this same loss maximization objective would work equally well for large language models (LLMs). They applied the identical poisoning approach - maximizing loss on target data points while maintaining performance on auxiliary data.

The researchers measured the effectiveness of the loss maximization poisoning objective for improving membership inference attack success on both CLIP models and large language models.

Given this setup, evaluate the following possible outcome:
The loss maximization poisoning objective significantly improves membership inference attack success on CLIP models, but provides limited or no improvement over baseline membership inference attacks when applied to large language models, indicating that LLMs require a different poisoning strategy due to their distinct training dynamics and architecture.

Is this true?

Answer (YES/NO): YES